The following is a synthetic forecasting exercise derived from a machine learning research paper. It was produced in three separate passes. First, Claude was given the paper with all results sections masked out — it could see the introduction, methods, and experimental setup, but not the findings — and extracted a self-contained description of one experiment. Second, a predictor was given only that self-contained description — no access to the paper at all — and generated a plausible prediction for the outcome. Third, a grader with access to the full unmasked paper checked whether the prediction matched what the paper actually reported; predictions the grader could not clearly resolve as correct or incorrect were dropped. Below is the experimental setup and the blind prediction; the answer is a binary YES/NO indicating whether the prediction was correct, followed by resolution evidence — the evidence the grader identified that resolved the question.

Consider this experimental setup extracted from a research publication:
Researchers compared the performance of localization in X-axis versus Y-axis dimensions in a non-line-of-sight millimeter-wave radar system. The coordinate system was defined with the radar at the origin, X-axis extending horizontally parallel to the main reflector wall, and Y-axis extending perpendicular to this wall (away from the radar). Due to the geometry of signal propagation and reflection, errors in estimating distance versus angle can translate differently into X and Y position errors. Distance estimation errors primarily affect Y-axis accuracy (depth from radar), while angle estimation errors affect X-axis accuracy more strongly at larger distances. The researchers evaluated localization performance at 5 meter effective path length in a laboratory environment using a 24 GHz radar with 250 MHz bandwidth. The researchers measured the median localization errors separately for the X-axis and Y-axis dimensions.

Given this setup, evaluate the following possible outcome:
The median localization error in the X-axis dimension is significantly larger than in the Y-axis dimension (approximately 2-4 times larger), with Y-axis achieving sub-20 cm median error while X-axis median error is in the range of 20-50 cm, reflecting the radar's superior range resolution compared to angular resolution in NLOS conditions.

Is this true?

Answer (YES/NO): NO